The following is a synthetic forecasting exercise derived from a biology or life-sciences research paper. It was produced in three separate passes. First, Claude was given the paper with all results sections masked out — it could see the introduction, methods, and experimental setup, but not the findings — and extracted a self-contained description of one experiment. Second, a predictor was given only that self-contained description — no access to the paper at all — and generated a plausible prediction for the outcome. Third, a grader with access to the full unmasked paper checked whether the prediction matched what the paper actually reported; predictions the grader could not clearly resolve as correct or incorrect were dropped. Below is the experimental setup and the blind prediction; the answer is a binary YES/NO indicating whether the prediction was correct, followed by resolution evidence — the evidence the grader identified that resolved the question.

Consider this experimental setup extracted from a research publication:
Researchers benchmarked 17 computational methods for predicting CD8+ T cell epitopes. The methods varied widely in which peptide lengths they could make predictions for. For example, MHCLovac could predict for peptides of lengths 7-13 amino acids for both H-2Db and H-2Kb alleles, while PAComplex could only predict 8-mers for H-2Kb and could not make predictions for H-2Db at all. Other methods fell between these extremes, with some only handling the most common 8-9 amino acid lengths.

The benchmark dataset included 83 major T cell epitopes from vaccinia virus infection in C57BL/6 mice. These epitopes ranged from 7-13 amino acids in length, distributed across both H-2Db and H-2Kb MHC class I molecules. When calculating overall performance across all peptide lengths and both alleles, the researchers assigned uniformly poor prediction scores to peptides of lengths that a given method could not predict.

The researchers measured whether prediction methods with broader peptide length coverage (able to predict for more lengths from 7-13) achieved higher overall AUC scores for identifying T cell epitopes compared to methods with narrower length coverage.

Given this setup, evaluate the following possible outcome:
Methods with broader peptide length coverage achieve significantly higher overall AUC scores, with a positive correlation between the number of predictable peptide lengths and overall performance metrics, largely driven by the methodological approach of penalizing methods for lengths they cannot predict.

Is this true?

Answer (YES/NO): NO